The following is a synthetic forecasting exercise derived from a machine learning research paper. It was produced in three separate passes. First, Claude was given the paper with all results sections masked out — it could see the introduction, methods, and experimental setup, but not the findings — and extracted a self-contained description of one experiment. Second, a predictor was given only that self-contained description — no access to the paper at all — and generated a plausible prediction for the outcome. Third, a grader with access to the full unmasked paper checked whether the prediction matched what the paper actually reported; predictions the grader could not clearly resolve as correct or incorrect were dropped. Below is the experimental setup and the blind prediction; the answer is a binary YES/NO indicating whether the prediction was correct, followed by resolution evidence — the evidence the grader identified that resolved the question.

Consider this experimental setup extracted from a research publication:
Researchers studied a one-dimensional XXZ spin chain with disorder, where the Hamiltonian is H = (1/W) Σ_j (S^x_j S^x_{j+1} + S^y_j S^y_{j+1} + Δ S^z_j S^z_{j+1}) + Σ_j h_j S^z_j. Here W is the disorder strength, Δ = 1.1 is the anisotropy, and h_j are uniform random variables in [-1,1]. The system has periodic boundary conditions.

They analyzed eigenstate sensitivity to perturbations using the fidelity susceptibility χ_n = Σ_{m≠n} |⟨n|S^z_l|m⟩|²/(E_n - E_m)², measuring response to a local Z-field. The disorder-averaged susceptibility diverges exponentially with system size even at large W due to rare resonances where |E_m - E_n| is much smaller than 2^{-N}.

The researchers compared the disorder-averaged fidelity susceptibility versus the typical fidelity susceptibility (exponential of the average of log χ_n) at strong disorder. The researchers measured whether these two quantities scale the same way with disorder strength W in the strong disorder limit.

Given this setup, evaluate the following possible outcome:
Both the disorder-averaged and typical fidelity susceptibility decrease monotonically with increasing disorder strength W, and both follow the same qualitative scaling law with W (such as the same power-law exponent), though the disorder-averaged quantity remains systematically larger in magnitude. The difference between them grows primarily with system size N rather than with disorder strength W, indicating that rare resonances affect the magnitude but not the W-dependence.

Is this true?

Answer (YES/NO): NO